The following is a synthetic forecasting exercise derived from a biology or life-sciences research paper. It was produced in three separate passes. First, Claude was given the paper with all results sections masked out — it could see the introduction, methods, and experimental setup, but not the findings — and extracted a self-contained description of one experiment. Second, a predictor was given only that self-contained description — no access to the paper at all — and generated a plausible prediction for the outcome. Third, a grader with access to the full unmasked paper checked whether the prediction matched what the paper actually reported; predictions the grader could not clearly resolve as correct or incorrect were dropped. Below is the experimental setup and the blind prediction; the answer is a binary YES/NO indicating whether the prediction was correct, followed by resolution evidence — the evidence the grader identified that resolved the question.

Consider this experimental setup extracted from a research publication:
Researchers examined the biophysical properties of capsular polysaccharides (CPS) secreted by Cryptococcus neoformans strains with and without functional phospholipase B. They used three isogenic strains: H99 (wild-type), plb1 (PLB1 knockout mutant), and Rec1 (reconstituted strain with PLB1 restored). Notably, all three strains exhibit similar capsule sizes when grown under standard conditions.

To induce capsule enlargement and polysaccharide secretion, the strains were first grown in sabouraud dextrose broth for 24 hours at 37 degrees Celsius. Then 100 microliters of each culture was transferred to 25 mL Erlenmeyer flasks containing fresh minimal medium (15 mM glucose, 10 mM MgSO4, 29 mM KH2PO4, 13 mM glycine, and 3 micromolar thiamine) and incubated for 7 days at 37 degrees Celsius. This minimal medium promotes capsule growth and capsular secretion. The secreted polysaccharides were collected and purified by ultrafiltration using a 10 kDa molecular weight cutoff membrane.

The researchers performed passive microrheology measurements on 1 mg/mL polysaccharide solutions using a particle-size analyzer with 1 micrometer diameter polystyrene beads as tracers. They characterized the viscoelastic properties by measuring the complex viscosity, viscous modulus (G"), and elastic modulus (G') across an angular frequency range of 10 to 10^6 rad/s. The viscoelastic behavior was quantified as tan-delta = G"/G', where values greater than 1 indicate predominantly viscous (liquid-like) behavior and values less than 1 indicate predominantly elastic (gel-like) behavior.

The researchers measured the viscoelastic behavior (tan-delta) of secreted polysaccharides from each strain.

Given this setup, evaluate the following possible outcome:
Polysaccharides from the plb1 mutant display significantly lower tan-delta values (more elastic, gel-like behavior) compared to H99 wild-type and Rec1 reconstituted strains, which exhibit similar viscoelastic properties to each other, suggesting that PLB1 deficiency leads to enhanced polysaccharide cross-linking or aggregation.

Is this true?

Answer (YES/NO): NO